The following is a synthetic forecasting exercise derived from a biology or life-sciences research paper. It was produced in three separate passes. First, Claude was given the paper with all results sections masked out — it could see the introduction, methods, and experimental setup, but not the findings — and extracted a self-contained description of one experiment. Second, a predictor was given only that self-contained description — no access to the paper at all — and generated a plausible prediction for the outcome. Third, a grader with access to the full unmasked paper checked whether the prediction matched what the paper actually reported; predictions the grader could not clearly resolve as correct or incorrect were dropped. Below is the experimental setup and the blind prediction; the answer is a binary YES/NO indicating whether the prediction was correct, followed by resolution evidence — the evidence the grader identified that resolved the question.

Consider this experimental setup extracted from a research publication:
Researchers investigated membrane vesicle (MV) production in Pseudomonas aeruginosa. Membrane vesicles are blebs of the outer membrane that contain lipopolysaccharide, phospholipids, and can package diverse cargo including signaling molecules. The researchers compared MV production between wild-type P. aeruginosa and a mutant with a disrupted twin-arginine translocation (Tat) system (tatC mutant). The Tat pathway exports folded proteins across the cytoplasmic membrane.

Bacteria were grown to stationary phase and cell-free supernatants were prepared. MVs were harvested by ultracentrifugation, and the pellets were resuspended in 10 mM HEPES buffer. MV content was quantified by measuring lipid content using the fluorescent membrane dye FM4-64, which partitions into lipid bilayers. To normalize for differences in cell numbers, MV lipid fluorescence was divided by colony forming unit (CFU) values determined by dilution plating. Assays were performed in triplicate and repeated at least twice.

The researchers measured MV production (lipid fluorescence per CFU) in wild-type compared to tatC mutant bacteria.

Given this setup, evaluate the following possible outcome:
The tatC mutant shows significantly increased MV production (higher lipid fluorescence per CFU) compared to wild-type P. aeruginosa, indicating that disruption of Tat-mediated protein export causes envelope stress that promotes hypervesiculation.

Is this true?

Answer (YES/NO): NO